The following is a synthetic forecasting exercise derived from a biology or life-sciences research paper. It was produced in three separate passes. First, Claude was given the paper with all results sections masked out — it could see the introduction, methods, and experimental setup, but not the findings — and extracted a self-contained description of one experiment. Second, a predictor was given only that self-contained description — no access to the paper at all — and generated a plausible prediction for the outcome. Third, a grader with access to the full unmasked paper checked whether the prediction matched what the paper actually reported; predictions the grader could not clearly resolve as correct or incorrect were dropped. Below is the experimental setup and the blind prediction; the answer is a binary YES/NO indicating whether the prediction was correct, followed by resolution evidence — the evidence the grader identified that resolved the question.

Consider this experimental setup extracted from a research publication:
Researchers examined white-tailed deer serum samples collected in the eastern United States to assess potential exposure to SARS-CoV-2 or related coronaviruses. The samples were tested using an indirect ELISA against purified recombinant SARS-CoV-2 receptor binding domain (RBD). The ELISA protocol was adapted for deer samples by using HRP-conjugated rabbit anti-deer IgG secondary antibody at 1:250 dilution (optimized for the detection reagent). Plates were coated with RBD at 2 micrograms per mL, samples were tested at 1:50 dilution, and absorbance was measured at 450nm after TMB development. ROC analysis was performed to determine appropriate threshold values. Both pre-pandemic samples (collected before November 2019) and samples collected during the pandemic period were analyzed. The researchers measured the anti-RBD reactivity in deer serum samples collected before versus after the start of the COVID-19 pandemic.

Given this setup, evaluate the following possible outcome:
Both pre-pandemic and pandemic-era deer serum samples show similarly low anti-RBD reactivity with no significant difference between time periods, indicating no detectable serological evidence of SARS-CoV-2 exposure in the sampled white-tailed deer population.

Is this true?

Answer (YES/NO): NO